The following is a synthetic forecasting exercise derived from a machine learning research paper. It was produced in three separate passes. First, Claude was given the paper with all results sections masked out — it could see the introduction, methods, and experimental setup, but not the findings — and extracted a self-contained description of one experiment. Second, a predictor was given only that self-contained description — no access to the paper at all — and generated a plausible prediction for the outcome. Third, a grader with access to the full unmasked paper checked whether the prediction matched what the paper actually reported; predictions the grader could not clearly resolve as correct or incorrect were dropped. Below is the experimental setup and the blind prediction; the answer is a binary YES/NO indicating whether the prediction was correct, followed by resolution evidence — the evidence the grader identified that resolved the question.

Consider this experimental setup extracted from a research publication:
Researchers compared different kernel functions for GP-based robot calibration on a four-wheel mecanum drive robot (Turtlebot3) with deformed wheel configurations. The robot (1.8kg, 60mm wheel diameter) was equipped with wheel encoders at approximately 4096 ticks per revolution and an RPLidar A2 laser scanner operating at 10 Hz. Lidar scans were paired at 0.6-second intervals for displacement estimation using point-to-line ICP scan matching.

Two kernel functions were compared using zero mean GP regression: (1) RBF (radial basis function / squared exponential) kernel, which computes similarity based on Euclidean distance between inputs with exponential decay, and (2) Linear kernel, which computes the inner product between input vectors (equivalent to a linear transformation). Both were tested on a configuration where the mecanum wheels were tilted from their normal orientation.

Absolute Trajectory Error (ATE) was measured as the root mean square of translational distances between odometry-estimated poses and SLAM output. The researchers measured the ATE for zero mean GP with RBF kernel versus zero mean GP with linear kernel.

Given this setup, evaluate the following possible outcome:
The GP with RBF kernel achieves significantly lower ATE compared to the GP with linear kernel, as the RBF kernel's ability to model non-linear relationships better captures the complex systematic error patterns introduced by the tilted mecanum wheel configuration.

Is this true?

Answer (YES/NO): NO